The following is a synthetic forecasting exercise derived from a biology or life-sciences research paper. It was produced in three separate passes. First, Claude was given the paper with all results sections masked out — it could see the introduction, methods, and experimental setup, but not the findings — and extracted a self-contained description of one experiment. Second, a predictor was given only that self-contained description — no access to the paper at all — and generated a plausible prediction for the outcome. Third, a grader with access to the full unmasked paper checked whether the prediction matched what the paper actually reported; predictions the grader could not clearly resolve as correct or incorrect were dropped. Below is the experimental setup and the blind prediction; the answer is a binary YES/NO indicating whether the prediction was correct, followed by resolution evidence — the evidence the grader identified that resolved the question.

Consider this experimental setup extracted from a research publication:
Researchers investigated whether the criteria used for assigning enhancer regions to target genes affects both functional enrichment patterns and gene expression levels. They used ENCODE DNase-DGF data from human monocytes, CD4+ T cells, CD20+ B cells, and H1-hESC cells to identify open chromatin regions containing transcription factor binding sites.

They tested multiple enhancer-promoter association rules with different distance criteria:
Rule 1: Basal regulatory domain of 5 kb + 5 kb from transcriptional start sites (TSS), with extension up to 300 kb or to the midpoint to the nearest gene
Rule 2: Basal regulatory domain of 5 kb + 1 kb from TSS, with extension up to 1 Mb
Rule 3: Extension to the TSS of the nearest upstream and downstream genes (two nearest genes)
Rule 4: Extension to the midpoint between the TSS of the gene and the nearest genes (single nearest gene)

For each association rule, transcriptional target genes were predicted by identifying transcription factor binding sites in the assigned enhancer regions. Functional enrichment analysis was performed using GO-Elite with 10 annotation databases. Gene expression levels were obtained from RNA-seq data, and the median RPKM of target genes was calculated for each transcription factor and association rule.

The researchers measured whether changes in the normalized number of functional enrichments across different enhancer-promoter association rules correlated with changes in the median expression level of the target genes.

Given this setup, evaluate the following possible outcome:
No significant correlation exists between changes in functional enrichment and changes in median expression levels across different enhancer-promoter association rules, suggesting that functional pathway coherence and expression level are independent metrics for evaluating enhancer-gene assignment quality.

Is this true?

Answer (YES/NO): NO